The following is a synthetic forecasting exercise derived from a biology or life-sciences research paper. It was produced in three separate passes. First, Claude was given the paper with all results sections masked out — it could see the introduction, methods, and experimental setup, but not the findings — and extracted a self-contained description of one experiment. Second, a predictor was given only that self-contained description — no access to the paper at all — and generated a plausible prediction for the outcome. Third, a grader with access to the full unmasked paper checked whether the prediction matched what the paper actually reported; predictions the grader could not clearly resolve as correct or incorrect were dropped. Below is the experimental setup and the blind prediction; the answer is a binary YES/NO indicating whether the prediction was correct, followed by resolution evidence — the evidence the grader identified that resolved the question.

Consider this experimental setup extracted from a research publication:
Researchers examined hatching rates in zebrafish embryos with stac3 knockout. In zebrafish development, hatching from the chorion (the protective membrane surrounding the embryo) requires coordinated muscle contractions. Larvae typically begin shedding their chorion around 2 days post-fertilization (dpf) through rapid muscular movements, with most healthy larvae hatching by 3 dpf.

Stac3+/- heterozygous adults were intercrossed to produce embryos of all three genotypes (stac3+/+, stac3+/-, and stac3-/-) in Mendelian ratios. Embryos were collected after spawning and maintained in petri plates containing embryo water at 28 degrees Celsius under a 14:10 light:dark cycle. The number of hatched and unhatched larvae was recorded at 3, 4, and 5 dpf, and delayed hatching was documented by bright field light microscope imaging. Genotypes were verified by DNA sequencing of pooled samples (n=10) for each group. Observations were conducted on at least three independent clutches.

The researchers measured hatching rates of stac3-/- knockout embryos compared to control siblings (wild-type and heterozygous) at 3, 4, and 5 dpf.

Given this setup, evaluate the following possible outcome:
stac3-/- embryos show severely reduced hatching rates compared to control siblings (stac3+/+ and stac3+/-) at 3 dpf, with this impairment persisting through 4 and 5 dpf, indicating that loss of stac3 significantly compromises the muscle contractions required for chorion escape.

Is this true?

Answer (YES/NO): NO